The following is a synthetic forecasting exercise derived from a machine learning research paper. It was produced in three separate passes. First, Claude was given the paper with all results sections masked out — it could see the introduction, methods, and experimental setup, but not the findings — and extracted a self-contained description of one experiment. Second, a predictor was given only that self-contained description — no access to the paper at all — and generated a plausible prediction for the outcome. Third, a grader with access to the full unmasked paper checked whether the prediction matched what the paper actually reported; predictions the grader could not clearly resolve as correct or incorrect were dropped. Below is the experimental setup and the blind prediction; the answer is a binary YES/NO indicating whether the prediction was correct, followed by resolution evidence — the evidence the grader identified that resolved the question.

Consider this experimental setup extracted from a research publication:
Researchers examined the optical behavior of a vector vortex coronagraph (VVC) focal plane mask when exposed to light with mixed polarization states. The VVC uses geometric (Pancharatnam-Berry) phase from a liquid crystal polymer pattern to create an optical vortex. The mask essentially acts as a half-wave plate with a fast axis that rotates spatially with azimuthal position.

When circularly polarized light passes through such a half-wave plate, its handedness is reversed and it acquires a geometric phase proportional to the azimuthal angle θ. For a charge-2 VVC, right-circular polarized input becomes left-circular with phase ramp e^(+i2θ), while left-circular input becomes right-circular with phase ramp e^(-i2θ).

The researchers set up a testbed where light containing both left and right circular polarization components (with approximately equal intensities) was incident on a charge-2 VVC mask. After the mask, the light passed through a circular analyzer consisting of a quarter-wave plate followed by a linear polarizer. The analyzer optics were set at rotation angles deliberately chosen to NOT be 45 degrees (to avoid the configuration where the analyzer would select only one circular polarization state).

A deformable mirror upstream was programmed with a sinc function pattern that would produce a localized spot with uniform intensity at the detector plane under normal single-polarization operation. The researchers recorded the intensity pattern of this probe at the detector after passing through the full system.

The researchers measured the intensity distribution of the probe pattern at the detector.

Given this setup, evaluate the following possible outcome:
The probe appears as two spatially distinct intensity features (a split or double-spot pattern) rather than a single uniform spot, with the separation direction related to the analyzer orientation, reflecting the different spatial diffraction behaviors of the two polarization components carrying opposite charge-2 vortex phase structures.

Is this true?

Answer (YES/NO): NO